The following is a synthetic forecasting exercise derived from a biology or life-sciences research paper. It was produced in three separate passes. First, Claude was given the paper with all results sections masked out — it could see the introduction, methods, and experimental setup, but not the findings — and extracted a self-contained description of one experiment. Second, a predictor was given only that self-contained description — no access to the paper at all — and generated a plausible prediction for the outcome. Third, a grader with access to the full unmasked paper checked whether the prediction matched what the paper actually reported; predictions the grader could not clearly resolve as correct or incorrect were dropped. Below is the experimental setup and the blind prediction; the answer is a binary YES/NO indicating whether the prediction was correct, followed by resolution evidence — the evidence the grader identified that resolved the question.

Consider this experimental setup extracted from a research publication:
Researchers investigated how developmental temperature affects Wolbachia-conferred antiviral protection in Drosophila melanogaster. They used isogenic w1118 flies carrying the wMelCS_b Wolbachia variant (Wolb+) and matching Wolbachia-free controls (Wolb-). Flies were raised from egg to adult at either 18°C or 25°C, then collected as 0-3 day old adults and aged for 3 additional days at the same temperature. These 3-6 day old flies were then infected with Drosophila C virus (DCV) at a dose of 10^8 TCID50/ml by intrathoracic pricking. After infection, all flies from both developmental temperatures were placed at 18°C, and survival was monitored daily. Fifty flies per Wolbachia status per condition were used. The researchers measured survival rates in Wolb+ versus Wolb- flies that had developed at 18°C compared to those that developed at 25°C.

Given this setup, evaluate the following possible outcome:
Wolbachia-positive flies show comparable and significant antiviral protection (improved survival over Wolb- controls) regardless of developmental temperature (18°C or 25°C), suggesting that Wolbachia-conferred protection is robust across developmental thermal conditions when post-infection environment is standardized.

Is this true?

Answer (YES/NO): NO